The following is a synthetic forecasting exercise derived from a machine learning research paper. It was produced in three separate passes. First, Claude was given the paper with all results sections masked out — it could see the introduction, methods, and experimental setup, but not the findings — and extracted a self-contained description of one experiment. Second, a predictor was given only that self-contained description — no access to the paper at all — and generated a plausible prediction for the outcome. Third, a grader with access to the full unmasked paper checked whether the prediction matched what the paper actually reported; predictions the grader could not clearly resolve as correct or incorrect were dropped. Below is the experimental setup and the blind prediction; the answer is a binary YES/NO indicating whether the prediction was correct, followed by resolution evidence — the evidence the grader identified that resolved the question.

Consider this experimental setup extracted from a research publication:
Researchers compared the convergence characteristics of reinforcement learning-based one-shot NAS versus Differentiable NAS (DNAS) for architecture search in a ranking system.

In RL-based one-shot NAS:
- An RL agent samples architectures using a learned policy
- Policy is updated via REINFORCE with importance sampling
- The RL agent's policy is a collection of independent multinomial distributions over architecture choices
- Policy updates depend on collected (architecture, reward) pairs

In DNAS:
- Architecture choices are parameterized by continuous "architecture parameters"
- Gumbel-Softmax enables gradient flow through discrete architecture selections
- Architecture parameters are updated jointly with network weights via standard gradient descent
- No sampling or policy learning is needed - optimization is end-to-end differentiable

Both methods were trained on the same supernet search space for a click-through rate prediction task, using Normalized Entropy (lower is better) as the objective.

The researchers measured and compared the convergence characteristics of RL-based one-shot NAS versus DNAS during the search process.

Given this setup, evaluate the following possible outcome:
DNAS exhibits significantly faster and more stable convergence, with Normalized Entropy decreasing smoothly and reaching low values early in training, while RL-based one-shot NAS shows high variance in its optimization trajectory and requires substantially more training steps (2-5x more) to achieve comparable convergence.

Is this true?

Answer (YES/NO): NO